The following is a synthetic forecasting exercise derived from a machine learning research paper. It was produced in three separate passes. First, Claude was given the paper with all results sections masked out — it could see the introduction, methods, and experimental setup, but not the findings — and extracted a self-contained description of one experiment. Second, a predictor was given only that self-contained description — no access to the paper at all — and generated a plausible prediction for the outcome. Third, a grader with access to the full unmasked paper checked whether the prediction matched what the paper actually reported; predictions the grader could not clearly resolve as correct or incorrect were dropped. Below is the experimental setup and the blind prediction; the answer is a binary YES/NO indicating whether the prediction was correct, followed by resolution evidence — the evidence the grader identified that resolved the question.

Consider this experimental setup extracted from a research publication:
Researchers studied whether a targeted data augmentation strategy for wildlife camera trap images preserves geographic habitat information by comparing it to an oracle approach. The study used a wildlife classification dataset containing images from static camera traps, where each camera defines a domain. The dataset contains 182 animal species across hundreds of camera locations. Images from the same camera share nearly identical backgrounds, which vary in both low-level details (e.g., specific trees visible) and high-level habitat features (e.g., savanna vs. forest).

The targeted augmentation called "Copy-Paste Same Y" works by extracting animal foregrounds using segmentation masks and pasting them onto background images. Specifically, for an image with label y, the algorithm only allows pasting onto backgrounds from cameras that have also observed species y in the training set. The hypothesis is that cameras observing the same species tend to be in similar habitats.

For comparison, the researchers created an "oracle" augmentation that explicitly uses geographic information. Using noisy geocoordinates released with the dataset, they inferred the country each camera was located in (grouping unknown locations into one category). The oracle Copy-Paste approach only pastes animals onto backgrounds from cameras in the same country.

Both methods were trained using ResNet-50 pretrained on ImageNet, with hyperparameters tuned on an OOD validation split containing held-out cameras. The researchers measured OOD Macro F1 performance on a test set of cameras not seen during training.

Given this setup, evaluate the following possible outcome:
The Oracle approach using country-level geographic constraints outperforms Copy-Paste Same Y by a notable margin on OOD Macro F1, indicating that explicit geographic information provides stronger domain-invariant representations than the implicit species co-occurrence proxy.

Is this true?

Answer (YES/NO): NO